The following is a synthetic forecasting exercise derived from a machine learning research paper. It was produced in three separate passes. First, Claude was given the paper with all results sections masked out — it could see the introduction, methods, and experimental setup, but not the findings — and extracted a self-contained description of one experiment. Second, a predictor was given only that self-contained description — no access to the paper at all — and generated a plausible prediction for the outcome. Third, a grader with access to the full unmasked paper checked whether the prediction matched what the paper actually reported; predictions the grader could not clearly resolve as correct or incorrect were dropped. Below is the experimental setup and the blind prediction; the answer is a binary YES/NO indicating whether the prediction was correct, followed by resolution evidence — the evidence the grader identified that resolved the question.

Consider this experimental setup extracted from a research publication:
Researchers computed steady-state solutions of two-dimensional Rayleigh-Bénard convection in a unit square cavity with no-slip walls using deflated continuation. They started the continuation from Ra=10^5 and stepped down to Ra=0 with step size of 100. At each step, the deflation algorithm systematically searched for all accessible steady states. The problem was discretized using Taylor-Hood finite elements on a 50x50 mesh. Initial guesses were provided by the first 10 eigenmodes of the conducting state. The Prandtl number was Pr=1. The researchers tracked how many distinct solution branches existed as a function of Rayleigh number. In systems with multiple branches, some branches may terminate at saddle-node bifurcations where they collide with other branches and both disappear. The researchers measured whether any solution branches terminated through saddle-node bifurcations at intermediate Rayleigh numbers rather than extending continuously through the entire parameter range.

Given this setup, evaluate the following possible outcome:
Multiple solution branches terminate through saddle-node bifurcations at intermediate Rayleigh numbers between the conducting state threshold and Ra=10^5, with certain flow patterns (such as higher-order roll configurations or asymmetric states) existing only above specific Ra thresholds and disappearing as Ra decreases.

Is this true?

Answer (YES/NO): YES